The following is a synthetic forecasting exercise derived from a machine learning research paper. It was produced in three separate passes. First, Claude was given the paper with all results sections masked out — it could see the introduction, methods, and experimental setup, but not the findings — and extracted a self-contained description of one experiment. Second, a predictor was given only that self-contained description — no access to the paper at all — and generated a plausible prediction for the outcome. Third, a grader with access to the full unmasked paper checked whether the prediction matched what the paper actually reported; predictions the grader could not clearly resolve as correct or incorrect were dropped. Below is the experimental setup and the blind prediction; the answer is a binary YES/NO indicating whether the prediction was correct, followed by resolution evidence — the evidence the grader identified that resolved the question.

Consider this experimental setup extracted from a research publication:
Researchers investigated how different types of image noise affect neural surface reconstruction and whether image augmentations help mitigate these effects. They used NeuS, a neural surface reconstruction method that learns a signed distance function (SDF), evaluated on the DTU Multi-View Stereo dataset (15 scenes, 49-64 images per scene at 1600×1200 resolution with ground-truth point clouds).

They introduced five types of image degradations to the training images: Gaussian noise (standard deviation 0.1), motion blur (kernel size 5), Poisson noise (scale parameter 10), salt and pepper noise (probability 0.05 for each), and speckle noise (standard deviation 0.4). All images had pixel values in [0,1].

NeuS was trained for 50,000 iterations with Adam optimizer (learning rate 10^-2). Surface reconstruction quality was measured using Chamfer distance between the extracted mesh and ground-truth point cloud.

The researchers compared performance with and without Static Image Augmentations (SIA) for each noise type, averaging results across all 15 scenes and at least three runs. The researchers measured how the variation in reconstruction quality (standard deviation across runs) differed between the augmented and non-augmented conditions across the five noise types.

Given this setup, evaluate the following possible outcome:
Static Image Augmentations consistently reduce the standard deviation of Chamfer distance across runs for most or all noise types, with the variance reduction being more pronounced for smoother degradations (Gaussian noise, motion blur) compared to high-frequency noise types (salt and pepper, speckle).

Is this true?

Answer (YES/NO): NO